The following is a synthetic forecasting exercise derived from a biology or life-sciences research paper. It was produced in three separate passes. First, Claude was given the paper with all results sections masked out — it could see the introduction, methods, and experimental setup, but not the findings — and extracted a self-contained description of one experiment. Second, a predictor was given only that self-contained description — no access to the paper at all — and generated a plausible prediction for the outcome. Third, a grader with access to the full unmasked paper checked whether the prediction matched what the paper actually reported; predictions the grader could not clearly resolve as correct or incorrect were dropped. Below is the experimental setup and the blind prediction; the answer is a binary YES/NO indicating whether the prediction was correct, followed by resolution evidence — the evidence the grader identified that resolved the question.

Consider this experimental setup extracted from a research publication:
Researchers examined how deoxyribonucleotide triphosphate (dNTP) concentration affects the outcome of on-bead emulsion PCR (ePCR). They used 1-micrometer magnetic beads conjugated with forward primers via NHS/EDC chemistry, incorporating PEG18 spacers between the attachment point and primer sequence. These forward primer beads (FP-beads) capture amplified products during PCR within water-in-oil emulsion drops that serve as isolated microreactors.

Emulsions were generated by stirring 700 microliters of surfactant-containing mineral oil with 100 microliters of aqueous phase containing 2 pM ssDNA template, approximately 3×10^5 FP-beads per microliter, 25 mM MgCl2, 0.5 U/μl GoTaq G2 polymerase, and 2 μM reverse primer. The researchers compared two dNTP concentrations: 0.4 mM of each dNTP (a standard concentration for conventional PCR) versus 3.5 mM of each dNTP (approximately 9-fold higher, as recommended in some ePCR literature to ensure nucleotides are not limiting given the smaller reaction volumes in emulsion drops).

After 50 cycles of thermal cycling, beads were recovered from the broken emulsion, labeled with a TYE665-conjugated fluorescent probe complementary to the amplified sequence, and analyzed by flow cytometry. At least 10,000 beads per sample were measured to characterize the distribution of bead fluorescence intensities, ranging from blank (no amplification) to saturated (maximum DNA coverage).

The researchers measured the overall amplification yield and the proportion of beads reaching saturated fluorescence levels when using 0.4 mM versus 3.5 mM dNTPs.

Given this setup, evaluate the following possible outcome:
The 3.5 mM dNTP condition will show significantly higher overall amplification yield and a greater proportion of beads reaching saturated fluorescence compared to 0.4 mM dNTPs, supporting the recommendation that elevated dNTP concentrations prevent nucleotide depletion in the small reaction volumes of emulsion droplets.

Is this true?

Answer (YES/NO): NO